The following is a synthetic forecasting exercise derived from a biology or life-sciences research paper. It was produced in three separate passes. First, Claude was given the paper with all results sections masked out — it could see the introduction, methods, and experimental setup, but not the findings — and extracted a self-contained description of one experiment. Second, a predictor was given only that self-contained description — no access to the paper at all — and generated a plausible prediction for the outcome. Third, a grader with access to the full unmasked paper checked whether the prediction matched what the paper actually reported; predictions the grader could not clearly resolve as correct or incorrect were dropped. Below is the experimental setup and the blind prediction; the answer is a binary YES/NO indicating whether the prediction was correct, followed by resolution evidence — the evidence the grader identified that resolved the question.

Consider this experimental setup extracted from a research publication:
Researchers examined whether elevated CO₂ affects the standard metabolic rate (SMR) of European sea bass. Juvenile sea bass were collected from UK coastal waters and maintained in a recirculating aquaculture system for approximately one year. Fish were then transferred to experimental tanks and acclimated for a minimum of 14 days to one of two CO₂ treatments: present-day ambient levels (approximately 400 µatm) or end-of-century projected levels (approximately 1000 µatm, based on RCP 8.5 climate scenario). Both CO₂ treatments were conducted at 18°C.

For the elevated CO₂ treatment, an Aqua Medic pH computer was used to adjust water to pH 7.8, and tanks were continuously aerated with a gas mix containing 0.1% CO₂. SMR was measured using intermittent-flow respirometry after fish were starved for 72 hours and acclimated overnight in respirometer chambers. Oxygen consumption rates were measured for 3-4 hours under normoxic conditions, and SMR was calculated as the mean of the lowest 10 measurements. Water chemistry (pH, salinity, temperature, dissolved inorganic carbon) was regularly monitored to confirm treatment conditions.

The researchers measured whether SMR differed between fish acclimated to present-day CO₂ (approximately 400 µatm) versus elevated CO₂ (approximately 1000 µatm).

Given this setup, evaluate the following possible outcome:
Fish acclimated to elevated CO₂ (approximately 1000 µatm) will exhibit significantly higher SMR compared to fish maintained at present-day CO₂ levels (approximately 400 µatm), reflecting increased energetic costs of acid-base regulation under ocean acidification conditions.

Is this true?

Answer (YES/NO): NO